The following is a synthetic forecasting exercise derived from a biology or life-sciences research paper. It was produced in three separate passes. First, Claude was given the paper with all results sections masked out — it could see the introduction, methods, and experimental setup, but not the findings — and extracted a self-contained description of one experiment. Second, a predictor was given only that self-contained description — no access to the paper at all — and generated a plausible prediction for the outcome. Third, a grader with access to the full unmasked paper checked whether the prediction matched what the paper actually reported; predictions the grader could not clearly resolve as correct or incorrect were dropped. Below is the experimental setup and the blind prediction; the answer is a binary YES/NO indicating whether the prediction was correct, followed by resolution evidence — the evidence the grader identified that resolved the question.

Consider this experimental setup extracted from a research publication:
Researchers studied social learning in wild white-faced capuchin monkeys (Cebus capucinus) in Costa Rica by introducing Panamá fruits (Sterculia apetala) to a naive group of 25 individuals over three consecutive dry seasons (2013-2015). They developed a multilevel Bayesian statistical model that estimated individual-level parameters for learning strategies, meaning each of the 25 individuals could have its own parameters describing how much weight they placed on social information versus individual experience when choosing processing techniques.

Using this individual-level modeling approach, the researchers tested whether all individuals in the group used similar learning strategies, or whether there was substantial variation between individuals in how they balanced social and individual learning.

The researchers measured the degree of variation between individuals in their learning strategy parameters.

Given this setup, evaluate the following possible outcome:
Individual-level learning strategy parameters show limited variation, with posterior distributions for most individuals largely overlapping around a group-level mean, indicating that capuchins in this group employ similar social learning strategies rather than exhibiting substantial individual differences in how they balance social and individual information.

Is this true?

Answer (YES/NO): NO